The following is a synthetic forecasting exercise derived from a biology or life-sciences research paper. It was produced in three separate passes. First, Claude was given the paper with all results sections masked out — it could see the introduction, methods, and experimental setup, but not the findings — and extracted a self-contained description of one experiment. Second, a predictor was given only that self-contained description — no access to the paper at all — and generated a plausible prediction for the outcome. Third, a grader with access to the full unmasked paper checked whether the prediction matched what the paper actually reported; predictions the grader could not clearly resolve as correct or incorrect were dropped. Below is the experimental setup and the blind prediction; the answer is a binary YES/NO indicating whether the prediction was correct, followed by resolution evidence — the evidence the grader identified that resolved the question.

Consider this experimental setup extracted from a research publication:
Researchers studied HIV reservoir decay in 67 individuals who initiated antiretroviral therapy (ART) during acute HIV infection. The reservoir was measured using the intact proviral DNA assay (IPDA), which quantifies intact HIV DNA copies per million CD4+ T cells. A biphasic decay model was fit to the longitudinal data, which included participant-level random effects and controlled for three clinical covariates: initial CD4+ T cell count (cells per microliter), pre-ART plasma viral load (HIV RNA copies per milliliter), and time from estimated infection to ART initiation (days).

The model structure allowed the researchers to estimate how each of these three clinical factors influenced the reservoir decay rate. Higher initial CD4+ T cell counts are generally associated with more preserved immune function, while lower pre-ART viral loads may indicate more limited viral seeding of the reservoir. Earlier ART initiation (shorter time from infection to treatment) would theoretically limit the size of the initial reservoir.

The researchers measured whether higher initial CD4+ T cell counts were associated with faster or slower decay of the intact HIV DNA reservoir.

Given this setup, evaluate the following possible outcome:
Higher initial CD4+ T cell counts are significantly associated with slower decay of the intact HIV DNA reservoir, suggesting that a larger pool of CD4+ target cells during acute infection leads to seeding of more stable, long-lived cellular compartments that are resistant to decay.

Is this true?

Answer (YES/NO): NO